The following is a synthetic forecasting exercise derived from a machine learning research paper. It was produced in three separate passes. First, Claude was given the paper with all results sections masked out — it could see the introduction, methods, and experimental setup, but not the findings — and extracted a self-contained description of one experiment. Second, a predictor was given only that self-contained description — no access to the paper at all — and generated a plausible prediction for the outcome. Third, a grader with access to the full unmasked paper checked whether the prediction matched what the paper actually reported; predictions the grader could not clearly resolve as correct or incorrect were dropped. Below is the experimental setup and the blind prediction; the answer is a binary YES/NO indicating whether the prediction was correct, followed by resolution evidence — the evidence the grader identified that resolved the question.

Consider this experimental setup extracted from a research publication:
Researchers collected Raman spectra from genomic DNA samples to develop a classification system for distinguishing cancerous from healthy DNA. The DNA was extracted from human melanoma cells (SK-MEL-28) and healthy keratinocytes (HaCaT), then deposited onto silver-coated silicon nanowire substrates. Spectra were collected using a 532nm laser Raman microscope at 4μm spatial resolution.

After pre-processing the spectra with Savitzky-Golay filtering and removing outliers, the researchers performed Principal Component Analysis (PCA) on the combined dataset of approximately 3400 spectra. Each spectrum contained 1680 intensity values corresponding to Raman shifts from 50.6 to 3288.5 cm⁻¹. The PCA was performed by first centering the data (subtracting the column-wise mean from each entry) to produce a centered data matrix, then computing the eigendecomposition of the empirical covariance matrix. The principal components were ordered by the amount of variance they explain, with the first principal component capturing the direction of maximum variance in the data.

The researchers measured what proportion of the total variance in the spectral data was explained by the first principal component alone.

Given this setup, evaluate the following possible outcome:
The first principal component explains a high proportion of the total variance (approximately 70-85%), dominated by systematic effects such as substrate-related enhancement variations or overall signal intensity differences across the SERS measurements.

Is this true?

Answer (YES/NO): YES